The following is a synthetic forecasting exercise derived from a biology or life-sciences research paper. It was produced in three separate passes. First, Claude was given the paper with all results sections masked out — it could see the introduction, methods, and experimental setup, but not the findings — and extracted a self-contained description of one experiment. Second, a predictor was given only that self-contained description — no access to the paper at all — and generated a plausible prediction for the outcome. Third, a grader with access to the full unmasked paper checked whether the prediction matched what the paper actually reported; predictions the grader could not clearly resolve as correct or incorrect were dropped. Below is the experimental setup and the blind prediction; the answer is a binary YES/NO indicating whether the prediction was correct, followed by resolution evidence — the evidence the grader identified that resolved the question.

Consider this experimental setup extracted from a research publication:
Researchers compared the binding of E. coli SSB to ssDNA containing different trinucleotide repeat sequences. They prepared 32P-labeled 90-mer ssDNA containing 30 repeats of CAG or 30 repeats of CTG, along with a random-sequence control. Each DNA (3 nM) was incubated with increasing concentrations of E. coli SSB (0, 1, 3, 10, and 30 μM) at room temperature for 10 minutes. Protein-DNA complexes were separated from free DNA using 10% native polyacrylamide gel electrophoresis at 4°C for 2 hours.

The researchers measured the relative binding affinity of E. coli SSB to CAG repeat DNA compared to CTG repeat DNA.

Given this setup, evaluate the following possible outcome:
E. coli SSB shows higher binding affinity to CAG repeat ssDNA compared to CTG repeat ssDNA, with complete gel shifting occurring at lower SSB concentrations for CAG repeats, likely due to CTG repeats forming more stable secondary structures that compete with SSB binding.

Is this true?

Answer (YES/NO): YES